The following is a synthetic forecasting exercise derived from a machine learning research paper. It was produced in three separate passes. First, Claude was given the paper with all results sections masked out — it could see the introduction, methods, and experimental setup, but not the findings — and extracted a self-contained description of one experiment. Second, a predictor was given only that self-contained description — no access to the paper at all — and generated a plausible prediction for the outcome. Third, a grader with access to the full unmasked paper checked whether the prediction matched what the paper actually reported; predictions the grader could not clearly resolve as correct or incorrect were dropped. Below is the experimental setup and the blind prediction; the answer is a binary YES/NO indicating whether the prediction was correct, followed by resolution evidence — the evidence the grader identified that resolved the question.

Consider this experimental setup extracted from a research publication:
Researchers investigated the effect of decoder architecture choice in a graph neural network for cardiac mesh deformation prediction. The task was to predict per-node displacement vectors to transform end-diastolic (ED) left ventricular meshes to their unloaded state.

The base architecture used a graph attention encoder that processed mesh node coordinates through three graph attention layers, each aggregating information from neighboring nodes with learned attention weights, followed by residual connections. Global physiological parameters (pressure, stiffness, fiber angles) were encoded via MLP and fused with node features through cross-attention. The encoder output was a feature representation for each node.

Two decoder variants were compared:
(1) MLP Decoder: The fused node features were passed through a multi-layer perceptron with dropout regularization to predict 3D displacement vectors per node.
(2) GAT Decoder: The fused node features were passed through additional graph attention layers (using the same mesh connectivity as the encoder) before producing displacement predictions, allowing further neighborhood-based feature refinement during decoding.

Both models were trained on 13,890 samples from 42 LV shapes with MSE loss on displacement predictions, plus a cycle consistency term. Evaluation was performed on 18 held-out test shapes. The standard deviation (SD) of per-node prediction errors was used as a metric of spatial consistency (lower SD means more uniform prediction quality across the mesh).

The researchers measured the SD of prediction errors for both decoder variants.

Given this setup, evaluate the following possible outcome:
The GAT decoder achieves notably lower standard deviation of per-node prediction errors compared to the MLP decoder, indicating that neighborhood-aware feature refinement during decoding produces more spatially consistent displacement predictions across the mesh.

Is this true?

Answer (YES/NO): NO